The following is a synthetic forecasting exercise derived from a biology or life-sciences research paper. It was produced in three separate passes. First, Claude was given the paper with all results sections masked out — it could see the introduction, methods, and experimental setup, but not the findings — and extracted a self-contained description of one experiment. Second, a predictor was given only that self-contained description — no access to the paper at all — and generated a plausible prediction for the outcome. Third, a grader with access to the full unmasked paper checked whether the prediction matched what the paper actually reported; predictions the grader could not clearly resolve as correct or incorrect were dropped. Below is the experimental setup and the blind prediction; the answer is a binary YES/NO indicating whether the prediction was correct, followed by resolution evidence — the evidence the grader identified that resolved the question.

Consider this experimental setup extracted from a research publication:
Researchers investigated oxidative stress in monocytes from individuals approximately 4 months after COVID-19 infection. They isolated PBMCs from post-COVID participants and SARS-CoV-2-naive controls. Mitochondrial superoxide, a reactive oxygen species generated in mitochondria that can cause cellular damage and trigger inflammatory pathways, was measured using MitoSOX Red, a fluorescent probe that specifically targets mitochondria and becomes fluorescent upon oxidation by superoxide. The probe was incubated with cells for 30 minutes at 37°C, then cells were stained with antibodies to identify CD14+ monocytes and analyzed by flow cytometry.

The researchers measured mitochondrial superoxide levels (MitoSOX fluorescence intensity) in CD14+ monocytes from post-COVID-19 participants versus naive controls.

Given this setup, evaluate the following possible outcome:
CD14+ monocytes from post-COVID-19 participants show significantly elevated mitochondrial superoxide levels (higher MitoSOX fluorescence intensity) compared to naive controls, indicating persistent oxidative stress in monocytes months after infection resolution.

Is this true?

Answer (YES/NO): YES